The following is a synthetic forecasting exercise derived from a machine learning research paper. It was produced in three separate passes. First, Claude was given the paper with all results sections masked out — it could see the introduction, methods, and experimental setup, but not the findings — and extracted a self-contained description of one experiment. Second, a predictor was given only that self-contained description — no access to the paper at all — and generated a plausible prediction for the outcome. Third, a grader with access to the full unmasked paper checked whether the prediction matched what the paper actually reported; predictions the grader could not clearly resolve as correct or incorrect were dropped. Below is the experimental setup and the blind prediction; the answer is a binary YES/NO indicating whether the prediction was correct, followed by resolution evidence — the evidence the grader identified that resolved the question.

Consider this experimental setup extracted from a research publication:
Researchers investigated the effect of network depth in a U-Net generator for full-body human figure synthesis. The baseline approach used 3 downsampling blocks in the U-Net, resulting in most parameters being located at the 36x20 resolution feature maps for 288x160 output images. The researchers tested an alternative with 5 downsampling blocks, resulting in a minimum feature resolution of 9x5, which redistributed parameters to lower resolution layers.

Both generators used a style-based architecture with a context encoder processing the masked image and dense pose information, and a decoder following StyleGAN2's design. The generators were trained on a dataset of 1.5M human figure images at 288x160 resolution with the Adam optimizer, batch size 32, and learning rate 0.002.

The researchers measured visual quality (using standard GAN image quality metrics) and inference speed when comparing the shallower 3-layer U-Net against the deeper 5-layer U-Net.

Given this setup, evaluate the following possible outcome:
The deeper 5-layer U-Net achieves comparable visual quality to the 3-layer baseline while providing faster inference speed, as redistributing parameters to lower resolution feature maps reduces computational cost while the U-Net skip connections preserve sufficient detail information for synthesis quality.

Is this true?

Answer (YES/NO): YES